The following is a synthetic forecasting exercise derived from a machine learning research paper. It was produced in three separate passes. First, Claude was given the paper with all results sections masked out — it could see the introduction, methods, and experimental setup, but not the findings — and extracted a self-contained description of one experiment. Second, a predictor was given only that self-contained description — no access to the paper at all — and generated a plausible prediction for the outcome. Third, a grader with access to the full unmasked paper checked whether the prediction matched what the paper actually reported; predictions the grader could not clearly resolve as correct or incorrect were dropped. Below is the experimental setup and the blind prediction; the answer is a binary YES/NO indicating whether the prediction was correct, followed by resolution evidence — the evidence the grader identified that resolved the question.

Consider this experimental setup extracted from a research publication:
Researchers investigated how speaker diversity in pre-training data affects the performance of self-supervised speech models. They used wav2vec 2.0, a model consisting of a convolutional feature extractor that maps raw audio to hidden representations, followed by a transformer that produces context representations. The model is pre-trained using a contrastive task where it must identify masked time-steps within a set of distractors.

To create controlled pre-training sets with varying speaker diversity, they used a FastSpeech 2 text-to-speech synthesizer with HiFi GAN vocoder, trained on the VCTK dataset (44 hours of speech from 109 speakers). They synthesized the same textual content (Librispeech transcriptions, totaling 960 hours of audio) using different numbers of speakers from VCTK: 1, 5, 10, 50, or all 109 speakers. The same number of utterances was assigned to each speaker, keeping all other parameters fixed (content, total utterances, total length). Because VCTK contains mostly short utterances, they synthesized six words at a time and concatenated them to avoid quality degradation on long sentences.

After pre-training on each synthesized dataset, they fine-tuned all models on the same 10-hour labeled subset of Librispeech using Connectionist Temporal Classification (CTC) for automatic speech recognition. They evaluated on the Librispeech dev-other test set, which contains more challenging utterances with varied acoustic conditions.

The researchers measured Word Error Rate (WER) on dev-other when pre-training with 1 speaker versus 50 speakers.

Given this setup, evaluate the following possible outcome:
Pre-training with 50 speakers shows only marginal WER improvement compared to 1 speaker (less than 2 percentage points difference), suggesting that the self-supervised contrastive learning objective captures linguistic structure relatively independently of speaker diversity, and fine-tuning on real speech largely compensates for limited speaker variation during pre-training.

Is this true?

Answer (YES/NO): NO